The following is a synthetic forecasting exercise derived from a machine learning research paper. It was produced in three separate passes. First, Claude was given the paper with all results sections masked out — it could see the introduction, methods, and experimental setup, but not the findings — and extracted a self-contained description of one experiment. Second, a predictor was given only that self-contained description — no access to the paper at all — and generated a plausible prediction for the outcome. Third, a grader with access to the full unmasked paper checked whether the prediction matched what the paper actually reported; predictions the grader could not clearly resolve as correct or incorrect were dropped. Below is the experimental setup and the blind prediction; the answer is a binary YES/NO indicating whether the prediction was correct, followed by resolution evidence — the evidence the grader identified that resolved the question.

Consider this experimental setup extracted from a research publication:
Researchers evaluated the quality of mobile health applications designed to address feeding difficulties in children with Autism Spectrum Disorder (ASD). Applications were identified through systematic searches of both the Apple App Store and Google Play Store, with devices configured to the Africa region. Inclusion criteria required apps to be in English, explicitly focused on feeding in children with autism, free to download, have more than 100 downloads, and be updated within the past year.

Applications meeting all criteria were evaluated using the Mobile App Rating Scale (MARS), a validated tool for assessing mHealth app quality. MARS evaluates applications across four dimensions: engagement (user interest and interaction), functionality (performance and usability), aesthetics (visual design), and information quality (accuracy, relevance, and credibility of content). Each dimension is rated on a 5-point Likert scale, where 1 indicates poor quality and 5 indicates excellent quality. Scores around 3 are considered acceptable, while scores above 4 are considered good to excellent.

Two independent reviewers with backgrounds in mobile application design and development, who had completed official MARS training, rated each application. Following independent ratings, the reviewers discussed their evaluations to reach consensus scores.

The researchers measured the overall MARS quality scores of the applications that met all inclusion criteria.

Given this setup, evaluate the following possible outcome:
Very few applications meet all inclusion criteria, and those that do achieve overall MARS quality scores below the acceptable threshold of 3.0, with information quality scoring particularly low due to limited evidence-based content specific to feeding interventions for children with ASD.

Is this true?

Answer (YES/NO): NO